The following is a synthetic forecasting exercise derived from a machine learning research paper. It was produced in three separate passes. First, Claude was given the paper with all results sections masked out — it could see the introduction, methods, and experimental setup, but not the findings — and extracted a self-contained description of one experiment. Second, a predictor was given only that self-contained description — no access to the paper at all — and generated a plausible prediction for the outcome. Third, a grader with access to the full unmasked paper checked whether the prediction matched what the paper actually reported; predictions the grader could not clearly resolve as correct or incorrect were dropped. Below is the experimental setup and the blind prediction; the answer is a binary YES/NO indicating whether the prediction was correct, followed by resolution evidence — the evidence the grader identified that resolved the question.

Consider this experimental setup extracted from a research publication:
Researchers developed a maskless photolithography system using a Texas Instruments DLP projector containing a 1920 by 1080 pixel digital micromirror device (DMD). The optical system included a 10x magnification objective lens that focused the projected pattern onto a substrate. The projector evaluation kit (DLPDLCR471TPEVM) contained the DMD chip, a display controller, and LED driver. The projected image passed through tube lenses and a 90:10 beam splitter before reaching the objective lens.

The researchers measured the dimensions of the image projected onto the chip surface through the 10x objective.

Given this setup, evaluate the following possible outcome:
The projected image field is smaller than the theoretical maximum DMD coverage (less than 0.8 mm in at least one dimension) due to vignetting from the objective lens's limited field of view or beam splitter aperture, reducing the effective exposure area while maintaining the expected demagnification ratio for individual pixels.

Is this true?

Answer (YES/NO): NO